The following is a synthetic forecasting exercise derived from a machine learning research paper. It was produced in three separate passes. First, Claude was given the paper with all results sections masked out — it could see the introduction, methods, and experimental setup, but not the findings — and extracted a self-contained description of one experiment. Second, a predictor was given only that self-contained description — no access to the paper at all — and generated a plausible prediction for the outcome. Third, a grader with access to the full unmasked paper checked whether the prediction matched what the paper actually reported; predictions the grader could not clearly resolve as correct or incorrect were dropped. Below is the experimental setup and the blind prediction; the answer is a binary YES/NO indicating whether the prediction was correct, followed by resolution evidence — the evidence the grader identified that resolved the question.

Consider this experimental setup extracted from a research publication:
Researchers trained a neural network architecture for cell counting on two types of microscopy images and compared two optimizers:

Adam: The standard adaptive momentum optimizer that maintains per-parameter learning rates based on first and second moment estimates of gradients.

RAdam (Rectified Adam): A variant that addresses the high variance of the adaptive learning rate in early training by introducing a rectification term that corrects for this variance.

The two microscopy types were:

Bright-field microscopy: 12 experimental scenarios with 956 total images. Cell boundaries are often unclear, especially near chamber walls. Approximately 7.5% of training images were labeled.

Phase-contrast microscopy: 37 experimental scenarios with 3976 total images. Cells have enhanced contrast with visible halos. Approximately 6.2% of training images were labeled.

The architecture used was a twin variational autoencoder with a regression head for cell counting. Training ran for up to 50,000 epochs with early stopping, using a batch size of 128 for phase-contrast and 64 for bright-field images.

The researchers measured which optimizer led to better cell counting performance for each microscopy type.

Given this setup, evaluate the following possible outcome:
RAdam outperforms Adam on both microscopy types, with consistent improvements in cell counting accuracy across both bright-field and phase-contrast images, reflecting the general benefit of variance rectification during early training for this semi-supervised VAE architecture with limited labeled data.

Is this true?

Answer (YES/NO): NO